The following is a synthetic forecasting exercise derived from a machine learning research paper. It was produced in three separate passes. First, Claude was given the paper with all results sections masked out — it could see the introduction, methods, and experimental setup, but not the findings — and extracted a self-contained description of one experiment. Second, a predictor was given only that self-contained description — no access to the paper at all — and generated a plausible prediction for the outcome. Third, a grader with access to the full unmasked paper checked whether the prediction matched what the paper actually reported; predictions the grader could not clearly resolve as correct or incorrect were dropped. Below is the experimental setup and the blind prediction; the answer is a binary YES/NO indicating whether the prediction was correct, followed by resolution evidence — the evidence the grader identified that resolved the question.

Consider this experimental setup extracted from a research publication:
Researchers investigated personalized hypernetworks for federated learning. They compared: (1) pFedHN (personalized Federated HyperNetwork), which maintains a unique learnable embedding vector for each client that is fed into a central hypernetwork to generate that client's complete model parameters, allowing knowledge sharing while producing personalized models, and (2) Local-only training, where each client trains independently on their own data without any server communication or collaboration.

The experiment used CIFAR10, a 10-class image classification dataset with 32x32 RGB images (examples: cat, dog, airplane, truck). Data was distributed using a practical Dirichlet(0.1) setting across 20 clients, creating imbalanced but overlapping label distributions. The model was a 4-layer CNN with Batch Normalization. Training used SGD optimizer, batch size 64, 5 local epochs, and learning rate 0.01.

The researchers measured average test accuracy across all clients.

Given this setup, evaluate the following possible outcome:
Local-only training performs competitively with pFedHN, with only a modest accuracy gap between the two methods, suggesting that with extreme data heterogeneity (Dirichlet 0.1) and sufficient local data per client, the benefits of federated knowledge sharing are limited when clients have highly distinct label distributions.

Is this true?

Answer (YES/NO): NO